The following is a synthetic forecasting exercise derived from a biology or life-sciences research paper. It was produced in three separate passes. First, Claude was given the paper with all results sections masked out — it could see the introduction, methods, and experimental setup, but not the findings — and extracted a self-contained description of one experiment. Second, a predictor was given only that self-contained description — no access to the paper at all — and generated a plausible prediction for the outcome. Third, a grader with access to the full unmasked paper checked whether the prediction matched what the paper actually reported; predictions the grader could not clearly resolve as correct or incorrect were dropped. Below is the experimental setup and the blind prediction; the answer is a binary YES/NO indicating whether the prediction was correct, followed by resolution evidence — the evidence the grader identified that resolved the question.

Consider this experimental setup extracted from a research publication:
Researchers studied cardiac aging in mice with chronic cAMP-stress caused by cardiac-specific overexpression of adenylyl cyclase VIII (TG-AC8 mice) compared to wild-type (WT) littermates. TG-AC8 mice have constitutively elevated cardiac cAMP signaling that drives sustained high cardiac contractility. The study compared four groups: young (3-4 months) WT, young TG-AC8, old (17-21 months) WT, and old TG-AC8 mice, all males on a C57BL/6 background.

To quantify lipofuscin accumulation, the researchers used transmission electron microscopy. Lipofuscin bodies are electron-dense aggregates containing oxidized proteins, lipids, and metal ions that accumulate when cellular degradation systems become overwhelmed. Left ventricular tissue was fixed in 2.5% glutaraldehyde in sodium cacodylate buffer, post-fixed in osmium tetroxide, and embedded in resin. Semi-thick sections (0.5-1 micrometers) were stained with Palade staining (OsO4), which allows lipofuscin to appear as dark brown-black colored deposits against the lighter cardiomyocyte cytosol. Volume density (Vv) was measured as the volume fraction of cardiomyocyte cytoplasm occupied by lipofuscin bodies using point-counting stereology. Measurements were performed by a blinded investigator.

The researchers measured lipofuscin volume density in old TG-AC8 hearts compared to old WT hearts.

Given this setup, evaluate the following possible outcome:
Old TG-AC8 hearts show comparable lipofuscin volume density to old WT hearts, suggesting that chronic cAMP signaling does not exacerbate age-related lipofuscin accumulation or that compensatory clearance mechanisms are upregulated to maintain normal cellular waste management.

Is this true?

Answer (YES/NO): NO